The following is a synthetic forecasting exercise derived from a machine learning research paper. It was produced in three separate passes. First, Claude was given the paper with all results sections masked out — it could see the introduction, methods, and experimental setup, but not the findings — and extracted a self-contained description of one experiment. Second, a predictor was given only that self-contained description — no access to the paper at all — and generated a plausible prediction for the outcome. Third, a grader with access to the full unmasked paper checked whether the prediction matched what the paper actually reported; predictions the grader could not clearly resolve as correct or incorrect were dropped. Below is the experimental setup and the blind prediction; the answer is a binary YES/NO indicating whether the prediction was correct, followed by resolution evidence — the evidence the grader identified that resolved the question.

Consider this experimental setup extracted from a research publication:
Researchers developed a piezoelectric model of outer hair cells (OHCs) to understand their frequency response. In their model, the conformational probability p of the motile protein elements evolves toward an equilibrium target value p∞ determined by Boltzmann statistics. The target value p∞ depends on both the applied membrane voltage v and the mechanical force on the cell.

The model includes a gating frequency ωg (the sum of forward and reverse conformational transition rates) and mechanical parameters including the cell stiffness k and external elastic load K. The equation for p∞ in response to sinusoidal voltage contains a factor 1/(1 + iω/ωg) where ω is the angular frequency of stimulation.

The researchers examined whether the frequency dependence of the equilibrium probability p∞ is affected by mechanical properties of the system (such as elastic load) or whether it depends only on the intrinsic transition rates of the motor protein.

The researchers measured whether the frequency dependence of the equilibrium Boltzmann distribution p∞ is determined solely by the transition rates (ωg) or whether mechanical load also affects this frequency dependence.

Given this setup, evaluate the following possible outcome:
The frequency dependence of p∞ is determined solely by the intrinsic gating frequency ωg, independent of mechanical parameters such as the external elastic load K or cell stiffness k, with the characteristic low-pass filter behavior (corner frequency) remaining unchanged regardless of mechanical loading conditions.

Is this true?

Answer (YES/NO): YES